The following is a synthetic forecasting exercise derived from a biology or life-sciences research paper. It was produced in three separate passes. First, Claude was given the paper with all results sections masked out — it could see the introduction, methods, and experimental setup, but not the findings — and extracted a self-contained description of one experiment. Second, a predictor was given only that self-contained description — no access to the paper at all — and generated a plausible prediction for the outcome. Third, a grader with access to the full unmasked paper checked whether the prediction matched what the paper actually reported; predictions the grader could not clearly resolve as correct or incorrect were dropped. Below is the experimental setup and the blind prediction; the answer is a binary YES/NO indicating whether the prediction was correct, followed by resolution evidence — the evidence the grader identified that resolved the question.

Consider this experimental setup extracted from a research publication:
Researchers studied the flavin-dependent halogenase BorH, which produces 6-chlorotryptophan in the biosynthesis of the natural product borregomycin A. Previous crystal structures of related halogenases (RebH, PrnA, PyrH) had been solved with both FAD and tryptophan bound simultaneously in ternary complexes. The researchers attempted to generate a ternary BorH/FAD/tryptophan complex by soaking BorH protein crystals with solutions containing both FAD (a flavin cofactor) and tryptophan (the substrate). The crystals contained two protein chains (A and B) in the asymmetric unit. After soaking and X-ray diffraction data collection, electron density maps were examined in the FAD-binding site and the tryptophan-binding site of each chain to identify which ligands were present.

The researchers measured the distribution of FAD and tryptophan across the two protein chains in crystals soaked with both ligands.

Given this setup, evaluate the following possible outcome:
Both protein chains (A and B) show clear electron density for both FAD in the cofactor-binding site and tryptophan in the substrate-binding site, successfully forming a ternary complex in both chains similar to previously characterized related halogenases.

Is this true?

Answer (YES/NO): NO